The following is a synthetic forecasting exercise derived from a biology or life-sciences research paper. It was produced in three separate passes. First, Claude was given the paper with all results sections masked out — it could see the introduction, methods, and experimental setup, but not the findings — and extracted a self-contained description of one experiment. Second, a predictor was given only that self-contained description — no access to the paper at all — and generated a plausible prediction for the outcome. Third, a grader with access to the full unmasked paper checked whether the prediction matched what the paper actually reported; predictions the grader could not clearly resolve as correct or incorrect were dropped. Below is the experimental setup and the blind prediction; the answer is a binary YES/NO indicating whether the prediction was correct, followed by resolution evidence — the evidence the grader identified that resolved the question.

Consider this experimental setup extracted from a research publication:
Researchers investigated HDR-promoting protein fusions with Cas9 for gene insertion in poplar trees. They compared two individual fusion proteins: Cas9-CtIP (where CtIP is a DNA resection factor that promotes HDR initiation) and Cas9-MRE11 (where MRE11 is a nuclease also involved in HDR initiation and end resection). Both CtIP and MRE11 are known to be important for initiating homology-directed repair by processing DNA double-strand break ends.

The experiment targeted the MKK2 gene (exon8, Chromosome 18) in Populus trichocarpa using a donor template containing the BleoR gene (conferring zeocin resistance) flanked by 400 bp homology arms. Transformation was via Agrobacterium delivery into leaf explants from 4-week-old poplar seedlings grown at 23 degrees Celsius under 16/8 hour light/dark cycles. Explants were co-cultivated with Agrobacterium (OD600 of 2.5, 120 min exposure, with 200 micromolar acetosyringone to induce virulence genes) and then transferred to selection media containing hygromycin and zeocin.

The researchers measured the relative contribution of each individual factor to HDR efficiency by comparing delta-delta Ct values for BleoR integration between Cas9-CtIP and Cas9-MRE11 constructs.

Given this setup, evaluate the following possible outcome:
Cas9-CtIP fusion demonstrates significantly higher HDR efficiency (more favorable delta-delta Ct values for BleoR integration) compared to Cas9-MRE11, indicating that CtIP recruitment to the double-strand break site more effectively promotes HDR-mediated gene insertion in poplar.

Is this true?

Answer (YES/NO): NO